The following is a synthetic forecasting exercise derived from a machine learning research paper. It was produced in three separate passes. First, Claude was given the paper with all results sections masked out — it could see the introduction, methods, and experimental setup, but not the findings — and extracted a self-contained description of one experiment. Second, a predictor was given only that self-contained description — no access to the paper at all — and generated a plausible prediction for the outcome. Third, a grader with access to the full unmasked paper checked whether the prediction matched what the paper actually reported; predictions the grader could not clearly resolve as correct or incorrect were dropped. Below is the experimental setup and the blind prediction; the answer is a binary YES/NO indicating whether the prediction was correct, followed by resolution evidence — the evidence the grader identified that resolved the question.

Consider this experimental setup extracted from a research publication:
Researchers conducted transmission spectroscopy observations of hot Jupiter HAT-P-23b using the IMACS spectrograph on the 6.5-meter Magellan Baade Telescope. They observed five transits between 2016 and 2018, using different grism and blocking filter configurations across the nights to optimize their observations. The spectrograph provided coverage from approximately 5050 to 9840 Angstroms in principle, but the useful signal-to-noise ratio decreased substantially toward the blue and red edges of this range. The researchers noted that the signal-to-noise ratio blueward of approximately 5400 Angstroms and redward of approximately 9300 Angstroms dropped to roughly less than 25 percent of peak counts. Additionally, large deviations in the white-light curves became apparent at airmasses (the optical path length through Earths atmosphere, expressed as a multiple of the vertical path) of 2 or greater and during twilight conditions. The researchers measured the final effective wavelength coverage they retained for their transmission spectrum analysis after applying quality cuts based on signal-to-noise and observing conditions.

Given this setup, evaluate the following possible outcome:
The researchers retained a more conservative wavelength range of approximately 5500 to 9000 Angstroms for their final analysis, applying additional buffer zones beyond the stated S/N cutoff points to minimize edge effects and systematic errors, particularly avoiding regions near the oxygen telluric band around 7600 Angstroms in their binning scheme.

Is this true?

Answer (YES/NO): NO